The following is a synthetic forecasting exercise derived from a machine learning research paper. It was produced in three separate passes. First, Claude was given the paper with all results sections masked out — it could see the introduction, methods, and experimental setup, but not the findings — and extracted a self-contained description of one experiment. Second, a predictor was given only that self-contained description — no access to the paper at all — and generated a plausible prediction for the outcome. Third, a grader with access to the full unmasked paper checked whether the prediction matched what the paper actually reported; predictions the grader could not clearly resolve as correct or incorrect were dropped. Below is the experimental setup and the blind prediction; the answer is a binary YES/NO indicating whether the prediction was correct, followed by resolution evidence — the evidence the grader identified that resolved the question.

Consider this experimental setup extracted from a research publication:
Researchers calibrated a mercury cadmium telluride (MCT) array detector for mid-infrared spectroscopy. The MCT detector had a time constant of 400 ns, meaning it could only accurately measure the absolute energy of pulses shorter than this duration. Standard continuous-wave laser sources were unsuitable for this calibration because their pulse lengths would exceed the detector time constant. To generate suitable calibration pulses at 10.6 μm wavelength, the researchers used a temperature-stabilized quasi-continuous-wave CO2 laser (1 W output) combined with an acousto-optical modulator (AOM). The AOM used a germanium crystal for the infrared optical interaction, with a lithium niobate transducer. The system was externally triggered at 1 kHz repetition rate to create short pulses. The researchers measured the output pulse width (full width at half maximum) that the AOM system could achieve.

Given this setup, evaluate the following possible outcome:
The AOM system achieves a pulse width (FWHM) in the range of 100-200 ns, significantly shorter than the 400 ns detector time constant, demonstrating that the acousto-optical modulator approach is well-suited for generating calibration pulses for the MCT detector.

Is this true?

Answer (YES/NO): YES